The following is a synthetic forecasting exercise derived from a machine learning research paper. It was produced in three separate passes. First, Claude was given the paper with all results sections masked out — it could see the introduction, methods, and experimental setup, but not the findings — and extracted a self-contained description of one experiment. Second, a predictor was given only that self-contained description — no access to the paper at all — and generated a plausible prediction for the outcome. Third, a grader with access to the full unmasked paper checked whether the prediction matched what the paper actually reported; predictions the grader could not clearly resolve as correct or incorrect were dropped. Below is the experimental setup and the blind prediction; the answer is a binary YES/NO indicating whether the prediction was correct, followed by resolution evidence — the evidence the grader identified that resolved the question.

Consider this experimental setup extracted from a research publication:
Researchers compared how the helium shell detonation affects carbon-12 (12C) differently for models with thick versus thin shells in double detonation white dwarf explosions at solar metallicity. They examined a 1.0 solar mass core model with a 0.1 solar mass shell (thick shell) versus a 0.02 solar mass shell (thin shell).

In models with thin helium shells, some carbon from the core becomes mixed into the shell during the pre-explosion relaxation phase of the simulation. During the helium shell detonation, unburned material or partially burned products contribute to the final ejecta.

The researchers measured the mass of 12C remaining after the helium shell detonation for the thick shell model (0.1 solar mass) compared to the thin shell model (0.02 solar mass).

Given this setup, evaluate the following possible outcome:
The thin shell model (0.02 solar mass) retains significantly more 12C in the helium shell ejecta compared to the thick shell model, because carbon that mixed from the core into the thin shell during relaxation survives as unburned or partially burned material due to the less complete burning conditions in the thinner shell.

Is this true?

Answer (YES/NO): YES